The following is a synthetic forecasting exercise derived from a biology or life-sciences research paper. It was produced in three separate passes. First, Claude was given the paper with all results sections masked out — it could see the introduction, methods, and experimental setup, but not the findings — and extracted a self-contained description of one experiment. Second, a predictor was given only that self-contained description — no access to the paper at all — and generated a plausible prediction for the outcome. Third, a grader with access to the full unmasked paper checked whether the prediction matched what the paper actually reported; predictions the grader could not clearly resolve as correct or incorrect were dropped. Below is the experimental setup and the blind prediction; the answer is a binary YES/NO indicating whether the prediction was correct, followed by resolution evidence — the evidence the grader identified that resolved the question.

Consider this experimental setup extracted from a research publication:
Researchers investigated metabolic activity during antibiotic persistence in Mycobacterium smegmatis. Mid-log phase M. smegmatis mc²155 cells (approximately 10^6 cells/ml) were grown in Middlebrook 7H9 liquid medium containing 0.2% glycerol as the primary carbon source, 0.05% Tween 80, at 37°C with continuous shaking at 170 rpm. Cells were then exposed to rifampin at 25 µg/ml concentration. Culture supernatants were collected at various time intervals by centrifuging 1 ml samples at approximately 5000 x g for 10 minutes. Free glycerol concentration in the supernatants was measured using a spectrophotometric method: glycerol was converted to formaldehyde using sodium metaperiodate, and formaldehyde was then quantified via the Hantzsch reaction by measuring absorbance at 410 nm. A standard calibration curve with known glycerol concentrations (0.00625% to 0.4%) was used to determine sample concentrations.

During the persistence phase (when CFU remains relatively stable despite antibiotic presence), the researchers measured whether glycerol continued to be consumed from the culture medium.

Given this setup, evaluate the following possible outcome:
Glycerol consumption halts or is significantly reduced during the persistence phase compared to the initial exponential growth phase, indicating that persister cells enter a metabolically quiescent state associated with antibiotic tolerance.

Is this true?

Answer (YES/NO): YES